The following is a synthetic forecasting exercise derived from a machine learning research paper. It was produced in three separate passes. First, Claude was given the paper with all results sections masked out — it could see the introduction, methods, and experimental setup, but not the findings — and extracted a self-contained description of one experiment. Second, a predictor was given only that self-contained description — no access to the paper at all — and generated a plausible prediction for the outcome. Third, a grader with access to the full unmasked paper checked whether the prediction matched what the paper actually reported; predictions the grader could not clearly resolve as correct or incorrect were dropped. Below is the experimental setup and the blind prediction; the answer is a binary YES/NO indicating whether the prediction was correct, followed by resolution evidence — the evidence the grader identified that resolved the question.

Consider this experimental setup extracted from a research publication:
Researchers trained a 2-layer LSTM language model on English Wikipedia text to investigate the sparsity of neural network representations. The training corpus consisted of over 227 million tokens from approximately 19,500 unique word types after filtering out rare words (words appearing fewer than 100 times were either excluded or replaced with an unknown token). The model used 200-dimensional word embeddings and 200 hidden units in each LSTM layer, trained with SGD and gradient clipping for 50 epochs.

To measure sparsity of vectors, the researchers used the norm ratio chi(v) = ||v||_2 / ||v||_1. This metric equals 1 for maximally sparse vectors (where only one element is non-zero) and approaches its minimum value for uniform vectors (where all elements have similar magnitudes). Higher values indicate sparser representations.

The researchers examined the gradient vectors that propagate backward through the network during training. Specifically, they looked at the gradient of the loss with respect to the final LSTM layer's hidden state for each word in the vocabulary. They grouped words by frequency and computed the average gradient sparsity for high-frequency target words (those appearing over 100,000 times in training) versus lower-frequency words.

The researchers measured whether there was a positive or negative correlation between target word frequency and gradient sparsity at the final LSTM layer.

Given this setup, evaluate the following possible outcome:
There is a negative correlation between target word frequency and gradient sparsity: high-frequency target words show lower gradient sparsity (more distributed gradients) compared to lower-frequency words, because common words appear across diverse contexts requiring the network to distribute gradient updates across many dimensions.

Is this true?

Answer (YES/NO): NO